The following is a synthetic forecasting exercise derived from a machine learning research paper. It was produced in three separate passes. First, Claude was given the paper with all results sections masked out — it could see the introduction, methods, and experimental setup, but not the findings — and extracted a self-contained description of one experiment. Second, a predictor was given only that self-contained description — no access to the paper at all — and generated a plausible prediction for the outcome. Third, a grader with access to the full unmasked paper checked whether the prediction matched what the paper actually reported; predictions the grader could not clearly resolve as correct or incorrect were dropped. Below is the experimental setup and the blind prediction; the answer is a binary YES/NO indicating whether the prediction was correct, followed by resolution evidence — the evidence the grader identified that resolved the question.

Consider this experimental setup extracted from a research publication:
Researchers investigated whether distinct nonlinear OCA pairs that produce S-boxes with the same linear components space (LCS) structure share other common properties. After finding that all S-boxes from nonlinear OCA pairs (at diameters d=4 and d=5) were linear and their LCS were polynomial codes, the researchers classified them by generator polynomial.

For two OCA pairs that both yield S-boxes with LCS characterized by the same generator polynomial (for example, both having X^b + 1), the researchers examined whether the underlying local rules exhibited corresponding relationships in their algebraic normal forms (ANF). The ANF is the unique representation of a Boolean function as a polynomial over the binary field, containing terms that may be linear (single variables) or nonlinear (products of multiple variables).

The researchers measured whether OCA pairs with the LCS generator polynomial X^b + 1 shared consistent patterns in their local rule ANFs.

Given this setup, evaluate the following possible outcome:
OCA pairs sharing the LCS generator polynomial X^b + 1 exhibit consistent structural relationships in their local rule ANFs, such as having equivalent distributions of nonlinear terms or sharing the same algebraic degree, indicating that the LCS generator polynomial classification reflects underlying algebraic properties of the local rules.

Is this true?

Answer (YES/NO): YES